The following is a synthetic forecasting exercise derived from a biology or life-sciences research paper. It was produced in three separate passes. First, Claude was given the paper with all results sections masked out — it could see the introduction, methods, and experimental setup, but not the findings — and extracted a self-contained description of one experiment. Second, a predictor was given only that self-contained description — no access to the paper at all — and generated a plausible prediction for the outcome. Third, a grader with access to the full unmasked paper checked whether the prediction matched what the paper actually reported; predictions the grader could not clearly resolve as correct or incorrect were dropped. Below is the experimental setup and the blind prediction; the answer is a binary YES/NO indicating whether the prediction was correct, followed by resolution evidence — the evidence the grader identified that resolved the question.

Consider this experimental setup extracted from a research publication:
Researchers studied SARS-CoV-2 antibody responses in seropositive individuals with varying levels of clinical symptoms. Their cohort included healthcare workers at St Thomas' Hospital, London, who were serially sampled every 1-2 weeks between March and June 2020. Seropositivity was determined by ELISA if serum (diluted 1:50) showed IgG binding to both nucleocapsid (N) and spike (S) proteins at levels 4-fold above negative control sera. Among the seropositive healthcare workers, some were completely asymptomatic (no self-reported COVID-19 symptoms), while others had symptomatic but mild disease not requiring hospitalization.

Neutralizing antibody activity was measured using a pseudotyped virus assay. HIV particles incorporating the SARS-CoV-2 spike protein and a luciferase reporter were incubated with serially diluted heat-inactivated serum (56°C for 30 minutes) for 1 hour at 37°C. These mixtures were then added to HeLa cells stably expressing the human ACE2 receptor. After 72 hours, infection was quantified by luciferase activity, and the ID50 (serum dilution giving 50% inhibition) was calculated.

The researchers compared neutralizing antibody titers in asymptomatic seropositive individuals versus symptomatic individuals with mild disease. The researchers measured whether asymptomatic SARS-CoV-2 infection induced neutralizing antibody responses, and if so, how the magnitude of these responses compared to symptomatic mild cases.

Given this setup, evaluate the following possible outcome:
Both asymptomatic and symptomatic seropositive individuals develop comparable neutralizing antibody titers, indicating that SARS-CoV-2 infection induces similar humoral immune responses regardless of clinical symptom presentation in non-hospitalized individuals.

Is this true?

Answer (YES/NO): YES